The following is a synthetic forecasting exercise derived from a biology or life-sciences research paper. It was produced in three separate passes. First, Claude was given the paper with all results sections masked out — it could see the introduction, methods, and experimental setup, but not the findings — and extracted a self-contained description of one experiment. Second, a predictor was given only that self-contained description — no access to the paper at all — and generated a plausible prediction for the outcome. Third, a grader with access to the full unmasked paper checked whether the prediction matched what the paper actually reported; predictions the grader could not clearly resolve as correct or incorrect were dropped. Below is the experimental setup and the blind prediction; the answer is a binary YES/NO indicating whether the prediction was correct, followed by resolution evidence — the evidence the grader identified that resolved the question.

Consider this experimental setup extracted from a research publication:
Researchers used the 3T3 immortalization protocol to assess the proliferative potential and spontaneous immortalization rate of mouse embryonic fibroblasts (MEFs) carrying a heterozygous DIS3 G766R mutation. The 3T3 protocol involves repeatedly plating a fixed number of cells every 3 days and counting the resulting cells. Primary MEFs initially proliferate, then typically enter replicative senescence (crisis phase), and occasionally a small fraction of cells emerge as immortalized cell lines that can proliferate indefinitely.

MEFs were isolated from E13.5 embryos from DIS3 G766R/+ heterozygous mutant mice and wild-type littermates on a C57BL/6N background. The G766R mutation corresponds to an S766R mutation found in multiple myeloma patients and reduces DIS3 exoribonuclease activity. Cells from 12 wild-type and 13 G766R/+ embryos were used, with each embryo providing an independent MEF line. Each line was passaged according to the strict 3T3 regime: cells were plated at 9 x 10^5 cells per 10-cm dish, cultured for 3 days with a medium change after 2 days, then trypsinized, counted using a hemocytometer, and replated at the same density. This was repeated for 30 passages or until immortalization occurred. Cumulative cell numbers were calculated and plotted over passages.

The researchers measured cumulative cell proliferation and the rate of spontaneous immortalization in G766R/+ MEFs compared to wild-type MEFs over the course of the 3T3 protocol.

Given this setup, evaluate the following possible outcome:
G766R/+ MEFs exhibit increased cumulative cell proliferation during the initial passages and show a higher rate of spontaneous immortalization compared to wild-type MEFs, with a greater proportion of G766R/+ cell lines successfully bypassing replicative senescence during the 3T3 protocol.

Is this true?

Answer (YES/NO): NO